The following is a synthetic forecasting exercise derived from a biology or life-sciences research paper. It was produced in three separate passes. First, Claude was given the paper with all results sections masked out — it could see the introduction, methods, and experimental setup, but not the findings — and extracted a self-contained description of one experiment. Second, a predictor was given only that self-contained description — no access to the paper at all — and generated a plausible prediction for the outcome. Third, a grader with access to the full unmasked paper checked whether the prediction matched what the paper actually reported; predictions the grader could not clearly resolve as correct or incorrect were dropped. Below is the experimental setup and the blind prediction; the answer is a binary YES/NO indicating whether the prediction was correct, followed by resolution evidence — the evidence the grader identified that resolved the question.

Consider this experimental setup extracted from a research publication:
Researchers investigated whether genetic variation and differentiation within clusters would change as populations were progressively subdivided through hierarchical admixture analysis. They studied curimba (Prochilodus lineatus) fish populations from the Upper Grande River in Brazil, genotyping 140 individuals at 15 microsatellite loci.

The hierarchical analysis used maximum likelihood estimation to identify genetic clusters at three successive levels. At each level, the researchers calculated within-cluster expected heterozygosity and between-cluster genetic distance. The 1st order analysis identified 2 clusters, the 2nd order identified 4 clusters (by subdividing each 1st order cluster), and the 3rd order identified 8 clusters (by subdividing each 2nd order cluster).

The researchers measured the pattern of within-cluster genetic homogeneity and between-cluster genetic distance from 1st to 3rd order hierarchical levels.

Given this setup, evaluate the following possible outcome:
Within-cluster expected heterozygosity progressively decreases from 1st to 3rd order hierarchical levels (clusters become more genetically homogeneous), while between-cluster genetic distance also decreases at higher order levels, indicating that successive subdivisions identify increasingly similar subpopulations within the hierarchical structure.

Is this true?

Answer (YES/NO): NO